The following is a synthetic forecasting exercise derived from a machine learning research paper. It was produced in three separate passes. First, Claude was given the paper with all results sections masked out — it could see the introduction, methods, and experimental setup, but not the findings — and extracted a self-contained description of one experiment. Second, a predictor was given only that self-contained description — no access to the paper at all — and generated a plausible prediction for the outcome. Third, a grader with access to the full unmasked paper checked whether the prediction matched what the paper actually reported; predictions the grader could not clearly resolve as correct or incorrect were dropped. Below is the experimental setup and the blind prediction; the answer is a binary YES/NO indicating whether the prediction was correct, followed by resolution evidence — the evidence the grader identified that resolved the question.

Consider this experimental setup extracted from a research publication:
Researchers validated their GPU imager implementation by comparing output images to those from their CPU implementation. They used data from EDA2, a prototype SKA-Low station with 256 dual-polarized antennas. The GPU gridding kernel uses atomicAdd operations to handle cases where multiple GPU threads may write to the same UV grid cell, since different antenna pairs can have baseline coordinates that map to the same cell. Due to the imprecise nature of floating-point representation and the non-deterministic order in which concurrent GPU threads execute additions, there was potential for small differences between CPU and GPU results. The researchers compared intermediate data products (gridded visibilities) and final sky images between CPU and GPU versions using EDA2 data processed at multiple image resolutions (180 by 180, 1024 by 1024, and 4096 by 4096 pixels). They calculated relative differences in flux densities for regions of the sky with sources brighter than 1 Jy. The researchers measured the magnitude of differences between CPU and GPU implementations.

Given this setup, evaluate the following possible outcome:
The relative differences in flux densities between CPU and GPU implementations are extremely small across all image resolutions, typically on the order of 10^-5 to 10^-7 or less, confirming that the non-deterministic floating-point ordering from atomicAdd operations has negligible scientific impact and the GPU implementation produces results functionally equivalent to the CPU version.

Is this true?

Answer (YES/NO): NO